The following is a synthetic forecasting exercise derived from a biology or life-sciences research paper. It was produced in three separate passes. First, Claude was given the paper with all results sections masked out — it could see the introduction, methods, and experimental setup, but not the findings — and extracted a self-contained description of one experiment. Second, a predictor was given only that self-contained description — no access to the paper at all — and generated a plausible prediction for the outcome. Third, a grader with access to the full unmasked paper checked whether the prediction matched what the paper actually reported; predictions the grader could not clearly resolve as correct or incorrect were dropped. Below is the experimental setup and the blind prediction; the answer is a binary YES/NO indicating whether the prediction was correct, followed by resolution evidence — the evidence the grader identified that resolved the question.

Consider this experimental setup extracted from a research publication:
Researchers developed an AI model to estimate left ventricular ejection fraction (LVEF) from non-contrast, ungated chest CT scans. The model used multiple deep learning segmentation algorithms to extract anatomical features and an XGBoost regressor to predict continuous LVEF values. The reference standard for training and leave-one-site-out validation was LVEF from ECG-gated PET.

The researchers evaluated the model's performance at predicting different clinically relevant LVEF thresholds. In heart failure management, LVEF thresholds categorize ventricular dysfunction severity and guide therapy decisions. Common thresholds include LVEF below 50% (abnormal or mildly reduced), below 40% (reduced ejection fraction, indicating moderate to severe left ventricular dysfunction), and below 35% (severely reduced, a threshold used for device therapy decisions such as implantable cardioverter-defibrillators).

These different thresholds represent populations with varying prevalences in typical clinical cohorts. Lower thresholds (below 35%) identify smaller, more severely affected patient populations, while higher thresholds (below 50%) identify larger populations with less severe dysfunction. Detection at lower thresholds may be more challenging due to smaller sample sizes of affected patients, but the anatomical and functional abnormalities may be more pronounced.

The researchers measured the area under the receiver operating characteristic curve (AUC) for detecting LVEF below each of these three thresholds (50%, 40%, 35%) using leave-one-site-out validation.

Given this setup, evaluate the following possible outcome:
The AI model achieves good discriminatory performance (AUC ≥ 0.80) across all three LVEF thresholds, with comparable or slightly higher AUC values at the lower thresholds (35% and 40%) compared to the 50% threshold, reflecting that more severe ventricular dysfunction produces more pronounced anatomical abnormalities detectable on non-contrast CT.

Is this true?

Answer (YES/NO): YES